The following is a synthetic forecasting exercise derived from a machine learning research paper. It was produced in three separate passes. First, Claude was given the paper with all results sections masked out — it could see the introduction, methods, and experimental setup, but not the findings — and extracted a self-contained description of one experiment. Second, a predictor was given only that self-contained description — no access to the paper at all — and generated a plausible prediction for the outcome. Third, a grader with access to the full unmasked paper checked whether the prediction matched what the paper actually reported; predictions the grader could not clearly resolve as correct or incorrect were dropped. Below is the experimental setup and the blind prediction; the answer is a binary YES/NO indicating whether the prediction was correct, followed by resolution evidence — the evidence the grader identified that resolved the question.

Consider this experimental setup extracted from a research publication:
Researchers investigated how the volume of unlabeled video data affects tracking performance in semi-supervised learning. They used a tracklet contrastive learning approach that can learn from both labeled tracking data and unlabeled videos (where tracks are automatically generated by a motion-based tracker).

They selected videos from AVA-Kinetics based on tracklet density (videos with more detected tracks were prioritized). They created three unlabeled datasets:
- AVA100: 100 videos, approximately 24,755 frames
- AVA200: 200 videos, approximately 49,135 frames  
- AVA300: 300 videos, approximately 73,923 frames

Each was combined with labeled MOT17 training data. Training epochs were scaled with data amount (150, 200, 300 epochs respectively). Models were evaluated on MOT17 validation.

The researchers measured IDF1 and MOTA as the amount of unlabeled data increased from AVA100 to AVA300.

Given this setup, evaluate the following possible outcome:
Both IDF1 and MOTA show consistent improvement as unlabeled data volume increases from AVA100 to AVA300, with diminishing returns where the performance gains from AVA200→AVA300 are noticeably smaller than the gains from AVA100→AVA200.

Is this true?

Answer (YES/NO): NO